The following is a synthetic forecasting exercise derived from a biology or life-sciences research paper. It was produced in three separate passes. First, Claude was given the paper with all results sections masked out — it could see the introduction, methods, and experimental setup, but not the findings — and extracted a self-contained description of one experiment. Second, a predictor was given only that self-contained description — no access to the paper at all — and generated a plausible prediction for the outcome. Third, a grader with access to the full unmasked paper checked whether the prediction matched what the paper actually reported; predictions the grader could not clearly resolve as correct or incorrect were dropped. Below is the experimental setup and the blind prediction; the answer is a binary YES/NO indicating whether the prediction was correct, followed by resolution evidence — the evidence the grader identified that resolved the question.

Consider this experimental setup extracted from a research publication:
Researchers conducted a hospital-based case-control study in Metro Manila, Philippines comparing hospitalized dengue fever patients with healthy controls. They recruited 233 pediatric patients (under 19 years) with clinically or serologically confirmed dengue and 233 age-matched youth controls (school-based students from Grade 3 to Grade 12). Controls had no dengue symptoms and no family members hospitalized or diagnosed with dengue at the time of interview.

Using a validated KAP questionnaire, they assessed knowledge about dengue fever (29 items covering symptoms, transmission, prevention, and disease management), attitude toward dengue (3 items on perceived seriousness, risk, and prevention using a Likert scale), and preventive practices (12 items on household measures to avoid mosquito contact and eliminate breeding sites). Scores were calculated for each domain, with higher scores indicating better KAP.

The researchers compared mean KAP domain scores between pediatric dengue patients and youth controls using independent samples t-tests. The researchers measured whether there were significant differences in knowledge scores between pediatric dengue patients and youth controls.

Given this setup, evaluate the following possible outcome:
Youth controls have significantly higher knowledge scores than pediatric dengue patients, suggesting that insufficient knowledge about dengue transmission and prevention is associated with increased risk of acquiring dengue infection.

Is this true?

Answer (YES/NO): NO